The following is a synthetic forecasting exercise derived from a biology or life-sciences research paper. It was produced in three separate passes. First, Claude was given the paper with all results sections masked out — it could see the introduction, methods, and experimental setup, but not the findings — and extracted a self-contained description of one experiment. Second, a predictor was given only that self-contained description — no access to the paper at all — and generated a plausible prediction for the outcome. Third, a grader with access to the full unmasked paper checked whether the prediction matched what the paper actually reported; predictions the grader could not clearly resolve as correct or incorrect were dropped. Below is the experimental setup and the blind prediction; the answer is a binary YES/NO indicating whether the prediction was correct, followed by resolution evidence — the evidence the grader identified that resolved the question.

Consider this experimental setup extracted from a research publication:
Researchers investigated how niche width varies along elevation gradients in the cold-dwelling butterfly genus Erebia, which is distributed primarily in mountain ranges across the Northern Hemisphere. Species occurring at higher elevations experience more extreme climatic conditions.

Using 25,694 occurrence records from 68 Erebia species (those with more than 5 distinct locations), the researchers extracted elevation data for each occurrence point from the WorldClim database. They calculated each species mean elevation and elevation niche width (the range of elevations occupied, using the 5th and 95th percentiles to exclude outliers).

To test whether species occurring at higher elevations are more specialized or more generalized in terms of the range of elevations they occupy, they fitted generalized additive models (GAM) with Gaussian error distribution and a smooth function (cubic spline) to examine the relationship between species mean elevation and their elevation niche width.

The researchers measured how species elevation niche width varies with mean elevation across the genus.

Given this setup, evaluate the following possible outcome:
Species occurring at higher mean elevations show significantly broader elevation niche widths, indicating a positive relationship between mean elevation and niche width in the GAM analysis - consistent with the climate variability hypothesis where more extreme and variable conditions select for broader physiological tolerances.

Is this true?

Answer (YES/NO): NO